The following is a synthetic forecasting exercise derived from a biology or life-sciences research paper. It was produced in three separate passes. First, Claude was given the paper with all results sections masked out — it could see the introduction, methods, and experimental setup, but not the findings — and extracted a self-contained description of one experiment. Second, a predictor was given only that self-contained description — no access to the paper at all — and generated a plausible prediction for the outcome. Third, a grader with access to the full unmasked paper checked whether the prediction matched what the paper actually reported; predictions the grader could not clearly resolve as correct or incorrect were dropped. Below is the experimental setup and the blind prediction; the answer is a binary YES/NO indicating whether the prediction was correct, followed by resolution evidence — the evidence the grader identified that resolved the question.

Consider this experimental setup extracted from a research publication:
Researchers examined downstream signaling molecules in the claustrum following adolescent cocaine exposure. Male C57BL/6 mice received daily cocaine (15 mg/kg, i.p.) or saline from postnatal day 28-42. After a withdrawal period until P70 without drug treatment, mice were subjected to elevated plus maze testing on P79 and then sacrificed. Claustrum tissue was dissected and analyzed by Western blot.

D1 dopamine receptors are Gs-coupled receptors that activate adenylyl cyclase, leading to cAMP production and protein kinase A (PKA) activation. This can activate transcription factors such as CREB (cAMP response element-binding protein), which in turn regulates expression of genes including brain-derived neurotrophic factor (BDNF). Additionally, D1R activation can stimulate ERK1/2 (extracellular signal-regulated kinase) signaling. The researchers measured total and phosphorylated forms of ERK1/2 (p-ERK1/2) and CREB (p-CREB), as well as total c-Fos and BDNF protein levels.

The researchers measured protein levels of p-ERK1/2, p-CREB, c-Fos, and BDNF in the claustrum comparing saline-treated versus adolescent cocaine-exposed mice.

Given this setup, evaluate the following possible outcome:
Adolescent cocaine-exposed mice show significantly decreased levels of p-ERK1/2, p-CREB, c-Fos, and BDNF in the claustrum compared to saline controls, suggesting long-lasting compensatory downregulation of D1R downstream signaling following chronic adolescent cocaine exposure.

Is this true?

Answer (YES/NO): NO